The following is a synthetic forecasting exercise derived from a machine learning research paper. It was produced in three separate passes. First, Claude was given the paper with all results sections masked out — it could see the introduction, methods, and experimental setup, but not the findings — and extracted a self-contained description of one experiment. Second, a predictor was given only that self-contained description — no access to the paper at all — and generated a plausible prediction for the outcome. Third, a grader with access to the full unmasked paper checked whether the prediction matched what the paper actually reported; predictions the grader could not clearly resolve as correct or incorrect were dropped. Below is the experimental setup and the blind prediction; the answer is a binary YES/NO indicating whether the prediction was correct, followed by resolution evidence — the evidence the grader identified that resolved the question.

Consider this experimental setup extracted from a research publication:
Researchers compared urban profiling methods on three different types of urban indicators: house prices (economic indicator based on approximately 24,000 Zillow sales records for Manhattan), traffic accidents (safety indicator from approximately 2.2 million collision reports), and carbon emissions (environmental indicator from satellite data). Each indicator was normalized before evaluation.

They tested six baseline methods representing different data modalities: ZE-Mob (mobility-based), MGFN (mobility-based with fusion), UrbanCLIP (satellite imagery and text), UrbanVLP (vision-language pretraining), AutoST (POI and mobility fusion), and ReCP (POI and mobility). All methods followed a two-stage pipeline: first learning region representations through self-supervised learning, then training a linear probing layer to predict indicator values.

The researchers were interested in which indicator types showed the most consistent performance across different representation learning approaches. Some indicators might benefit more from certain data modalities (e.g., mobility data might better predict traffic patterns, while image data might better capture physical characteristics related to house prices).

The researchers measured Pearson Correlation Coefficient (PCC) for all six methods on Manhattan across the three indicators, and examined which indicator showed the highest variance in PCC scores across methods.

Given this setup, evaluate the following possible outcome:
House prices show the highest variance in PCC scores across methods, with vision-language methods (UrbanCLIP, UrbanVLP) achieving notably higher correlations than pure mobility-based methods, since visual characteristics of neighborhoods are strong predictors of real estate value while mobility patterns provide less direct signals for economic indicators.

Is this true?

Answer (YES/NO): NO